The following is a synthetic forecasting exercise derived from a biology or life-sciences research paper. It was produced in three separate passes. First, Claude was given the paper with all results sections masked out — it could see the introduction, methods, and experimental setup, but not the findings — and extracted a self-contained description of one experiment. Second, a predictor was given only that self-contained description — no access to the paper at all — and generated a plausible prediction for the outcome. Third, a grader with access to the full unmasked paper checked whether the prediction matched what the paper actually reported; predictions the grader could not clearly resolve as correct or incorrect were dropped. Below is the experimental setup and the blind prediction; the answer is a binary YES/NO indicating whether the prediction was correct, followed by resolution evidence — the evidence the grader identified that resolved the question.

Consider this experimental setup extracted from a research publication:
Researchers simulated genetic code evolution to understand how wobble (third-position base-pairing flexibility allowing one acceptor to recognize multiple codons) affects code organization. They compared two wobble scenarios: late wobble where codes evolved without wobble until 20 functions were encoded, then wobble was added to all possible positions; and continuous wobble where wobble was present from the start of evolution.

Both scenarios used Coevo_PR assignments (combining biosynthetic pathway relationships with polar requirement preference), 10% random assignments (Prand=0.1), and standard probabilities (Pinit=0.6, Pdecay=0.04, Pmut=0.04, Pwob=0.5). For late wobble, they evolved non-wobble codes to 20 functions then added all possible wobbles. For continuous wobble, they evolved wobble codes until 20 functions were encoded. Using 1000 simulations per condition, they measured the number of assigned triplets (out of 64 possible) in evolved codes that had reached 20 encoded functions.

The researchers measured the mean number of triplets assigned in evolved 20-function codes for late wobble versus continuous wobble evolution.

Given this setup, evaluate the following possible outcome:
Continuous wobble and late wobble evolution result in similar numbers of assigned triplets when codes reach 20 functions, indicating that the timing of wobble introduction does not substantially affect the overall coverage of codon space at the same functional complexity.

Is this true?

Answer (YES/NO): NO